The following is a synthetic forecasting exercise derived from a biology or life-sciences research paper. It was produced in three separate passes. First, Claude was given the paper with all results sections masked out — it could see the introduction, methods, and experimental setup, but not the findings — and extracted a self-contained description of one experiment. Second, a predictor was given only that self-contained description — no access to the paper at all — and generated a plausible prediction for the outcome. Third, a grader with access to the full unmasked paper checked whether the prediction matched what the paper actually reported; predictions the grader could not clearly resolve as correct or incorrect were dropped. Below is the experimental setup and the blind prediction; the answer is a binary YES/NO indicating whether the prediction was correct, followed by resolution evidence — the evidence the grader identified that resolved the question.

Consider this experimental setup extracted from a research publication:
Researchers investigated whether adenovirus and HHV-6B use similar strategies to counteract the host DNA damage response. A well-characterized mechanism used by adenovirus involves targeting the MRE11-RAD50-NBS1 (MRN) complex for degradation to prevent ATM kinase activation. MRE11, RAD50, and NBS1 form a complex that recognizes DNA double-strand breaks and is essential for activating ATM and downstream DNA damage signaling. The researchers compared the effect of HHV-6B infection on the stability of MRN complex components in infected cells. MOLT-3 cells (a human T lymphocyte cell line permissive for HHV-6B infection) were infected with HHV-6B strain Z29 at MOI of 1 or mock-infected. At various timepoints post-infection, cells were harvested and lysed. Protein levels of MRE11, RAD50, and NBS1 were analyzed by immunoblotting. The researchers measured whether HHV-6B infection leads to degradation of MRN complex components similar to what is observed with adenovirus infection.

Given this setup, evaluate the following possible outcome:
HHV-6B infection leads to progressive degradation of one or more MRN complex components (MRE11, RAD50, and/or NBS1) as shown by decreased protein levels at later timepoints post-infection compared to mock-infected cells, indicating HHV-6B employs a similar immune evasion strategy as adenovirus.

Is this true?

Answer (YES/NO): NO